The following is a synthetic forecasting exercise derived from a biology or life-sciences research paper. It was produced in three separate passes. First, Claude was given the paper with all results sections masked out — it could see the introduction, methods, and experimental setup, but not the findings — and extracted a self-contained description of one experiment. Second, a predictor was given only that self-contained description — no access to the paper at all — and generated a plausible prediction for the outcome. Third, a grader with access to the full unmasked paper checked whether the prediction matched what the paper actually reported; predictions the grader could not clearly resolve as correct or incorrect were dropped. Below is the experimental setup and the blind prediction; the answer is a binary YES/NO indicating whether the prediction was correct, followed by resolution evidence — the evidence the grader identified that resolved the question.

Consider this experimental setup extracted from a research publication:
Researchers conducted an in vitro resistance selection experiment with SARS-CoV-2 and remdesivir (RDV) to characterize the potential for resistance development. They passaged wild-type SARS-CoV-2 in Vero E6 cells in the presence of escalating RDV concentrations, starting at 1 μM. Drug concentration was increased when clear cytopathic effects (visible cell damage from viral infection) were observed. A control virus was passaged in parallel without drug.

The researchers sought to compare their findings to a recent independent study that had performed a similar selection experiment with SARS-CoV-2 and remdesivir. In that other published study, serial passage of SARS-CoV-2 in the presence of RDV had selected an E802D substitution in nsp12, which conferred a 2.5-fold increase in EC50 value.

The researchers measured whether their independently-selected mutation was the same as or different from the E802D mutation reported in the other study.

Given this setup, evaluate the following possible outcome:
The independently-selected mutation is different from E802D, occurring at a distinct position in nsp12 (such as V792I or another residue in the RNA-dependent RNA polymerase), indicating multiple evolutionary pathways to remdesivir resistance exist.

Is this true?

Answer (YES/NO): YES